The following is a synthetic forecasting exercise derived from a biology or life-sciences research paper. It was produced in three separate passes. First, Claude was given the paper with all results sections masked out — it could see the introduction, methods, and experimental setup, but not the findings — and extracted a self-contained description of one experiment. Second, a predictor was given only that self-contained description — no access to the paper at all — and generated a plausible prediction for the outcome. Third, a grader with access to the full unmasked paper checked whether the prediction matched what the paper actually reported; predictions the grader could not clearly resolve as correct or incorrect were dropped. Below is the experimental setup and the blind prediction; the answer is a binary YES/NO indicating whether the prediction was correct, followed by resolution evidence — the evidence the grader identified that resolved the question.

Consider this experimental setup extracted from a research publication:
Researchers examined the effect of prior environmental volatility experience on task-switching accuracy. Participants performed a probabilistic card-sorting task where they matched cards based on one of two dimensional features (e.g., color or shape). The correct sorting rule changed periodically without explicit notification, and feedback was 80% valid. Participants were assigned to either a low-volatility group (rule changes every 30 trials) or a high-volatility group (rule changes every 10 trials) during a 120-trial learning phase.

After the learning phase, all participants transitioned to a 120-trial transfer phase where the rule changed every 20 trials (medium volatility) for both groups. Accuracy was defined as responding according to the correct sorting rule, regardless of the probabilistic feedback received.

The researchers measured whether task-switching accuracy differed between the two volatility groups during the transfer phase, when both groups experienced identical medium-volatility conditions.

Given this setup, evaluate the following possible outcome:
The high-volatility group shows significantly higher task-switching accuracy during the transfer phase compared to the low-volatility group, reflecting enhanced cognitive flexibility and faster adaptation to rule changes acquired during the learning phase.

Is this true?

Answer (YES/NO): NO